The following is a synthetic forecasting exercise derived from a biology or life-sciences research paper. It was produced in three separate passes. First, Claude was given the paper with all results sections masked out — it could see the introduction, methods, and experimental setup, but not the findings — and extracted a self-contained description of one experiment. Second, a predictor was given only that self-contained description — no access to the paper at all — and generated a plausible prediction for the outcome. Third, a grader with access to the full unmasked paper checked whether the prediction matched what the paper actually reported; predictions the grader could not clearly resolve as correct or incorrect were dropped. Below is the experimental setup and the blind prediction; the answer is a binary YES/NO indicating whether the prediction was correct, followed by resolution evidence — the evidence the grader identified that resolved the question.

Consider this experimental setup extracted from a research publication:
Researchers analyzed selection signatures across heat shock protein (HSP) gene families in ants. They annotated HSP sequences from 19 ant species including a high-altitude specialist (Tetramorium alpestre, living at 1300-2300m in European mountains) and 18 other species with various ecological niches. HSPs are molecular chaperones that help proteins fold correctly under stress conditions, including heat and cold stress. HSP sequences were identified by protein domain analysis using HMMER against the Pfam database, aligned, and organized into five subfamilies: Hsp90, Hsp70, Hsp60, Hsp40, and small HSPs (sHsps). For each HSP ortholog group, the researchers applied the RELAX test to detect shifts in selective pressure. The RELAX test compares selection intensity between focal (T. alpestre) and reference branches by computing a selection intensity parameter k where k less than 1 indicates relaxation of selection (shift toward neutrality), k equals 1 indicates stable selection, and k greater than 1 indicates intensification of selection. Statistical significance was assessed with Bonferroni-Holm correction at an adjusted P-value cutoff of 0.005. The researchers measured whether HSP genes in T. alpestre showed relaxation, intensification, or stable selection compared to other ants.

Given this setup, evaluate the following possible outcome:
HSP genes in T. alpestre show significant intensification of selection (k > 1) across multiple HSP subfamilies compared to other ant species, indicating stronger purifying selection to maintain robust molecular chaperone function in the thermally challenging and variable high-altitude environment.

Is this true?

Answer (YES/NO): NO